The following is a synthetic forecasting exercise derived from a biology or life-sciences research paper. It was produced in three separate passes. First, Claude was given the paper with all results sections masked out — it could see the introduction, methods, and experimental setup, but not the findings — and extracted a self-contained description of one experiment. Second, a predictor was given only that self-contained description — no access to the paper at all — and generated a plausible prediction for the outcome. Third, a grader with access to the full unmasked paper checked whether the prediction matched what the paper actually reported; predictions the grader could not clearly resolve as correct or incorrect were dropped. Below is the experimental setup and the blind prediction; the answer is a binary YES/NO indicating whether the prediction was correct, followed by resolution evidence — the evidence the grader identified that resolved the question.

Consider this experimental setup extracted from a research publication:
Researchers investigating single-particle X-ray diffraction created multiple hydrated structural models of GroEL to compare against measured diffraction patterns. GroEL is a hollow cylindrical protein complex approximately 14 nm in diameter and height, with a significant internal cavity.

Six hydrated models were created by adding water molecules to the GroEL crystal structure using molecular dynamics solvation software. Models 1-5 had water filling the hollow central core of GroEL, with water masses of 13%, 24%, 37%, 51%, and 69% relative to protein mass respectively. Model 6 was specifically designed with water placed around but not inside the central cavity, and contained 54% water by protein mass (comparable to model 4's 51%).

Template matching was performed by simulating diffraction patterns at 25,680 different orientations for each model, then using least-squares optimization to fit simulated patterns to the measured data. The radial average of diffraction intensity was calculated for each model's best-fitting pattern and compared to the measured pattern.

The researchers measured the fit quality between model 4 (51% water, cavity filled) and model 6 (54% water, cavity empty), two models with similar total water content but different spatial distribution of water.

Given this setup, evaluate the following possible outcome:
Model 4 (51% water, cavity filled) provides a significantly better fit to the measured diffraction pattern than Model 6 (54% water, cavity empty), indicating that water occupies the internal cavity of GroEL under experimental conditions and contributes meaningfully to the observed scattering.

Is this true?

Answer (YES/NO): YES